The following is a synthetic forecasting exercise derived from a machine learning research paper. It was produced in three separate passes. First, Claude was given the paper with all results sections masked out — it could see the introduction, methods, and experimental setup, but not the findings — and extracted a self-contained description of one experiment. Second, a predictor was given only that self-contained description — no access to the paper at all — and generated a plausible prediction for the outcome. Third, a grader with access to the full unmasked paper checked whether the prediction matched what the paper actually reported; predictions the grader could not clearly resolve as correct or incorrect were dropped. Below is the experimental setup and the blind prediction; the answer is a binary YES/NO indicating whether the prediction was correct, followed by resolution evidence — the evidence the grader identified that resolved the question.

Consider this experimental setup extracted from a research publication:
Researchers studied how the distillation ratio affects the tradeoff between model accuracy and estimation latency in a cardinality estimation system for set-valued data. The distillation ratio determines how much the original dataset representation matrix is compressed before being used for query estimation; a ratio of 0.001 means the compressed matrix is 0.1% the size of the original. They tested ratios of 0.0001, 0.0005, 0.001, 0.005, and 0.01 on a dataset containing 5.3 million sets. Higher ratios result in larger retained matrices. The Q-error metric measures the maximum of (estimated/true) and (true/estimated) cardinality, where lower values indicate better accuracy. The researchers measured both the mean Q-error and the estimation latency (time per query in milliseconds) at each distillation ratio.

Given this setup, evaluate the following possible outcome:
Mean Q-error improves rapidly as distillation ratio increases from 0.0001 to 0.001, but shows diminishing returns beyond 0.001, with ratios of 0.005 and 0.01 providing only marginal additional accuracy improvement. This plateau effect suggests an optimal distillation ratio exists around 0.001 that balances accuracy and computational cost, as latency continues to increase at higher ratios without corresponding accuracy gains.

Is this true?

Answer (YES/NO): YES